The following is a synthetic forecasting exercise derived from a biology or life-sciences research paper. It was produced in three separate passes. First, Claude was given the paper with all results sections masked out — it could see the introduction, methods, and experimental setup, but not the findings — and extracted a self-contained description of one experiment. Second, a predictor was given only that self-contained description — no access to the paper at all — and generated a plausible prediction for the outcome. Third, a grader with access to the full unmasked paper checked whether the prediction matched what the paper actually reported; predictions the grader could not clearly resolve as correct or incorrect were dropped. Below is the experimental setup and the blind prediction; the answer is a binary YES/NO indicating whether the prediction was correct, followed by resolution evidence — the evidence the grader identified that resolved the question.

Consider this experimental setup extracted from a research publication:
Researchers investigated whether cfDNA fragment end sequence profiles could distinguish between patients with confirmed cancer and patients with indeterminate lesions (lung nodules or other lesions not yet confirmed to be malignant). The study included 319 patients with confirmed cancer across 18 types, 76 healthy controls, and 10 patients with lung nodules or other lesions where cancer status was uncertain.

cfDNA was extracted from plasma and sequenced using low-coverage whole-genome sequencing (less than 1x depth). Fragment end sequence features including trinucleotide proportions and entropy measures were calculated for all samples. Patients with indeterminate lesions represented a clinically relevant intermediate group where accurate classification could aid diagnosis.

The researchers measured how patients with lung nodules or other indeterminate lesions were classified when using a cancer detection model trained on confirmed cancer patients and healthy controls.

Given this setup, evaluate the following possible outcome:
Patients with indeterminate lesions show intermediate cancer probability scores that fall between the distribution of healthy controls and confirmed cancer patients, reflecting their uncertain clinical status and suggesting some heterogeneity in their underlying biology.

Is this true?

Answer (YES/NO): NO